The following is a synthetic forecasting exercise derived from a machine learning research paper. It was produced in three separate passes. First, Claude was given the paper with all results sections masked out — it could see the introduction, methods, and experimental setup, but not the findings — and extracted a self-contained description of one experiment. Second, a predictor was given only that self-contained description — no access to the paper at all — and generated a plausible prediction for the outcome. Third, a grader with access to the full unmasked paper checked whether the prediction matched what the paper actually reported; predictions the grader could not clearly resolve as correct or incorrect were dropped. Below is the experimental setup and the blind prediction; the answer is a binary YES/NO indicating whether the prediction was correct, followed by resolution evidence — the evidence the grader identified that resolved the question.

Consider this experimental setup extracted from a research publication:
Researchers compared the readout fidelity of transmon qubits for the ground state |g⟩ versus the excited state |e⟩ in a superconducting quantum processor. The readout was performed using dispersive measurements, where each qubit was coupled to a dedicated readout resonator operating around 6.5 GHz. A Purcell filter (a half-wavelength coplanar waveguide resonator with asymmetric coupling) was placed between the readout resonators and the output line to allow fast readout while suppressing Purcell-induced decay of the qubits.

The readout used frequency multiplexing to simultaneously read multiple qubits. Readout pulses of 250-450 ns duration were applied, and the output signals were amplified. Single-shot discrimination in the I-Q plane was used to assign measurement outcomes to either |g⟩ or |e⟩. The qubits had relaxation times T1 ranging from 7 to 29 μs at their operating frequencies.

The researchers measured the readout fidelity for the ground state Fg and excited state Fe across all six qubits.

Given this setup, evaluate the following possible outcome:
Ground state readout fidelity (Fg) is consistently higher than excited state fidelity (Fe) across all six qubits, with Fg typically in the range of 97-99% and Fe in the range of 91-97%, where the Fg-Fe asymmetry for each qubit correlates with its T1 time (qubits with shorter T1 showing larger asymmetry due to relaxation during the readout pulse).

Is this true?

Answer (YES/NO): NO